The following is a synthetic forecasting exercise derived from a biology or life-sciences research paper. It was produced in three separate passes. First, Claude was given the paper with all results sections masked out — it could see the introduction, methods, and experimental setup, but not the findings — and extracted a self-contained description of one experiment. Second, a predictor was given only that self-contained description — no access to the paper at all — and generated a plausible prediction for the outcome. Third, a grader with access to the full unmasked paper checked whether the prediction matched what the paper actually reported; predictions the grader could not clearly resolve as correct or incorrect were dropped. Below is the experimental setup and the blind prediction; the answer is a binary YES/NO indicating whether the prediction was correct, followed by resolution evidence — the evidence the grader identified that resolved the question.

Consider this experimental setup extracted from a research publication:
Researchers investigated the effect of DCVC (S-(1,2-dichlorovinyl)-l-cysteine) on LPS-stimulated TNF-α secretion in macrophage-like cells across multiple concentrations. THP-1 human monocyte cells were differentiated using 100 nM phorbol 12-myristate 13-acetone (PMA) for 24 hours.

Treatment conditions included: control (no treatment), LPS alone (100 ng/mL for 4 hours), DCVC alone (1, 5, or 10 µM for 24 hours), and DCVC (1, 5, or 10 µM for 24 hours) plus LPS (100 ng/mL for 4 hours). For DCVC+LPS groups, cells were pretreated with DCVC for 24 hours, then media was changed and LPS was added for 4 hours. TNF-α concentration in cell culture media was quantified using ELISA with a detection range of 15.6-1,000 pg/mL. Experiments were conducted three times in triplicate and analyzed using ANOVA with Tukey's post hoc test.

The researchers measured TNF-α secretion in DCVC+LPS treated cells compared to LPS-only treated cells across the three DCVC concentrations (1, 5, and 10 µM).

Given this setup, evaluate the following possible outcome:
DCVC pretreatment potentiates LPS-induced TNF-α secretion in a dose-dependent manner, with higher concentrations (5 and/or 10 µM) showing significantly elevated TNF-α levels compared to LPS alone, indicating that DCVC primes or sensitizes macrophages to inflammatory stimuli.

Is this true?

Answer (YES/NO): NO